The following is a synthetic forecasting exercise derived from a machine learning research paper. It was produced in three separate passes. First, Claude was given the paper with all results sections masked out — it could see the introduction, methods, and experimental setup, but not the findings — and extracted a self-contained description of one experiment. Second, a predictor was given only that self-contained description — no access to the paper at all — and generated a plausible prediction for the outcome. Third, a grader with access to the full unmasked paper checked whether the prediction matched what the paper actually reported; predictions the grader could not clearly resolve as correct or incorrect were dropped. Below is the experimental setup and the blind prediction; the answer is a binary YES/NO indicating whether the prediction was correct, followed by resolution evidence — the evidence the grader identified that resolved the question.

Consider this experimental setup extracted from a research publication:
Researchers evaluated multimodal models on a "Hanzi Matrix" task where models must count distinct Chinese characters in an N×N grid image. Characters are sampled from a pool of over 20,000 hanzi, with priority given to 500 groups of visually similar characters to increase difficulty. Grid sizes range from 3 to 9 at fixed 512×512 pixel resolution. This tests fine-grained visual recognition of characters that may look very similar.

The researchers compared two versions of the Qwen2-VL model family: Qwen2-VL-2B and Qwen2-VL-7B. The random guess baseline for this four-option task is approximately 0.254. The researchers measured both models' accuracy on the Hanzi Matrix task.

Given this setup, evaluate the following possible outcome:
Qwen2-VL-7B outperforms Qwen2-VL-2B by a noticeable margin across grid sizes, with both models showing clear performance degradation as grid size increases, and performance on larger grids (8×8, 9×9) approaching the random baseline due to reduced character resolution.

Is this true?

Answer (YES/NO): NO